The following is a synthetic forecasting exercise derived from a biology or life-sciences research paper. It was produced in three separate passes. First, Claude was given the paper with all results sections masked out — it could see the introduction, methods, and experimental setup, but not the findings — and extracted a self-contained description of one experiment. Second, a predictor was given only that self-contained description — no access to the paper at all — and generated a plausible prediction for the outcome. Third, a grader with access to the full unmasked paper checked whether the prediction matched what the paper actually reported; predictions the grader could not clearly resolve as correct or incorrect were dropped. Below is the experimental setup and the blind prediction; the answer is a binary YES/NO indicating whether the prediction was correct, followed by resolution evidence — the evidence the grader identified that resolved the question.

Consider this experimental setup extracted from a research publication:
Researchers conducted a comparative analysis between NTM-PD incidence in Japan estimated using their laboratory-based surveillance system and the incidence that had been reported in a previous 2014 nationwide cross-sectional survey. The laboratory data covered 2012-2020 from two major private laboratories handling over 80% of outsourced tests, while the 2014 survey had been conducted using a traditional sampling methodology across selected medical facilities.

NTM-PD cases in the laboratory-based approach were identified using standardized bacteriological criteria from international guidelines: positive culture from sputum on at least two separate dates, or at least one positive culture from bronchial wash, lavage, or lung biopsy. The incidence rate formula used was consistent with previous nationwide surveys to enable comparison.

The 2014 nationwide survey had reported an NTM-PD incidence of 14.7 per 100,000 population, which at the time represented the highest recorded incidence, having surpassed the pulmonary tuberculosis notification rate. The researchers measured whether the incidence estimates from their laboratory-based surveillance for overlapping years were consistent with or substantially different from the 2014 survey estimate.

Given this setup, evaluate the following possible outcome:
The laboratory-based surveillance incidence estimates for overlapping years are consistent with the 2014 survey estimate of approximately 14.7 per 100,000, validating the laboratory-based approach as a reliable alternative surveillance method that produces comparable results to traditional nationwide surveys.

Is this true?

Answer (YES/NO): YES